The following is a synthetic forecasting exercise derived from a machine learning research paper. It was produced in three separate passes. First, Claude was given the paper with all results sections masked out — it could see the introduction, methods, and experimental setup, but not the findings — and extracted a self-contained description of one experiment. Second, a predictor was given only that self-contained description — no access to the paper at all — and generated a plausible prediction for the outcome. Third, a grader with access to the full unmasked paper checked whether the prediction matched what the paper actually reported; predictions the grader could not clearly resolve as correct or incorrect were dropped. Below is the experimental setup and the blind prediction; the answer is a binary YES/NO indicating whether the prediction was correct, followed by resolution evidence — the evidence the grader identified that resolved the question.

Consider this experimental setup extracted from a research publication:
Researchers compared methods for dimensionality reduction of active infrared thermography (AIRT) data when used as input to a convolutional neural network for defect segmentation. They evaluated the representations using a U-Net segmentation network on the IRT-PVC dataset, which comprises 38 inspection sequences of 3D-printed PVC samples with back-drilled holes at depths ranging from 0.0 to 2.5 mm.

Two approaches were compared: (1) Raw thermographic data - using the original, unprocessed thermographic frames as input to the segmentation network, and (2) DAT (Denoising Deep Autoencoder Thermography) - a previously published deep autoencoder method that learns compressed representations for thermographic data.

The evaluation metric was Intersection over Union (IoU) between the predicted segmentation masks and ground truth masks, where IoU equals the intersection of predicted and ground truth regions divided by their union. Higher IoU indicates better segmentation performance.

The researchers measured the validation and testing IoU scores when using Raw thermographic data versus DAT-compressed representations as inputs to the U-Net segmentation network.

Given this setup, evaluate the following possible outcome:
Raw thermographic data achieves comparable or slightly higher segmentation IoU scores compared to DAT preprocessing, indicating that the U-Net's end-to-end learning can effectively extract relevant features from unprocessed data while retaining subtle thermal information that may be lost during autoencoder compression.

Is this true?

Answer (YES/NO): NO